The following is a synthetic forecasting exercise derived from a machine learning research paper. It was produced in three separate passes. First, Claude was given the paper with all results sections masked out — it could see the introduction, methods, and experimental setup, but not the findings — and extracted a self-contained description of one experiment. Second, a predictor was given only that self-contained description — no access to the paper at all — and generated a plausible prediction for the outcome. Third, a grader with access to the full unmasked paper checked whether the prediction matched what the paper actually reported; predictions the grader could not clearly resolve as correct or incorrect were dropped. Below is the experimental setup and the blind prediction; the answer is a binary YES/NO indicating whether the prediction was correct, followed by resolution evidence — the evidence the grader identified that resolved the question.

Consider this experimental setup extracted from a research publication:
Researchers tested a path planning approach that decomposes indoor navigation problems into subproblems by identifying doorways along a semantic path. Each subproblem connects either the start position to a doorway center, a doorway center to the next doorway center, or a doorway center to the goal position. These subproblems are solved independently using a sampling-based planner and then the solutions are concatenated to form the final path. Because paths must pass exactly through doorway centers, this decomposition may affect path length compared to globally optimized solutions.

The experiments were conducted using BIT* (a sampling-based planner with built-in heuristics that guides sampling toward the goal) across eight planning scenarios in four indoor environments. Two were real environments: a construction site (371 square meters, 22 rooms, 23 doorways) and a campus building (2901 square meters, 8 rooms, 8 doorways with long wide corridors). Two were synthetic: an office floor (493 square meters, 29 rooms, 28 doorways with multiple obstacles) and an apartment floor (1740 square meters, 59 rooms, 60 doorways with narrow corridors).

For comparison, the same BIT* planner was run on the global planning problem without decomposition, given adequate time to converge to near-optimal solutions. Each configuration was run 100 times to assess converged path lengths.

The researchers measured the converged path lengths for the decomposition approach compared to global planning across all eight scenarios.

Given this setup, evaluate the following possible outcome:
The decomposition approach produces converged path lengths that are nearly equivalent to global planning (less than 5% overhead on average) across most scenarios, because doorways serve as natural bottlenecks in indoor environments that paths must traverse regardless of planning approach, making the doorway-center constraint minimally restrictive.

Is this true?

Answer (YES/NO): YES